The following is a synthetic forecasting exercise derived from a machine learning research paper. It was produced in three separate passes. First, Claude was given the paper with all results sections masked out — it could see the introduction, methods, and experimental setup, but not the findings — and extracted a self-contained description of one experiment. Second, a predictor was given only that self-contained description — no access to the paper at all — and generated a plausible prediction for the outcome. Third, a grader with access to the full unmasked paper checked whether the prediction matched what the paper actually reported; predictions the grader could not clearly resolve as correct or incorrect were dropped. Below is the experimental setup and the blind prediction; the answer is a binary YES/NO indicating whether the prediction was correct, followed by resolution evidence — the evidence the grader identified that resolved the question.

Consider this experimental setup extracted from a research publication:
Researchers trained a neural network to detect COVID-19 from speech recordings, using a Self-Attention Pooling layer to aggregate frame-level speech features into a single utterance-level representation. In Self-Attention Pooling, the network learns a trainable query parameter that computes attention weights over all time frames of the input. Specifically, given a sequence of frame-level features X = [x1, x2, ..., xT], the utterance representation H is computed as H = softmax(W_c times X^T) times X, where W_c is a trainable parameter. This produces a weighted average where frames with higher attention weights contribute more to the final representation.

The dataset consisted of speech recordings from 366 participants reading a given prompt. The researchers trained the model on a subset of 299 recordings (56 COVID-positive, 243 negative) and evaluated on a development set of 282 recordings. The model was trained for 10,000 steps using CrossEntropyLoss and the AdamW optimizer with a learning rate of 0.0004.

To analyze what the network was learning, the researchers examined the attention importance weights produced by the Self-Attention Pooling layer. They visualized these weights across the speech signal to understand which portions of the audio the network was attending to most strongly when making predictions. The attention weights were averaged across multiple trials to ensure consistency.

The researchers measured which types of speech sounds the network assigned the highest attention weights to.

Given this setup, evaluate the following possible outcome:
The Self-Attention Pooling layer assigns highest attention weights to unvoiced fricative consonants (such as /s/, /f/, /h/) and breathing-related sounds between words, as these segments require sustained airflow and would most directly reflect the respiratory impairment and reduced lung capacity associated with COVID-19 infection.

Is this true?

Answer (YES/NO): NO